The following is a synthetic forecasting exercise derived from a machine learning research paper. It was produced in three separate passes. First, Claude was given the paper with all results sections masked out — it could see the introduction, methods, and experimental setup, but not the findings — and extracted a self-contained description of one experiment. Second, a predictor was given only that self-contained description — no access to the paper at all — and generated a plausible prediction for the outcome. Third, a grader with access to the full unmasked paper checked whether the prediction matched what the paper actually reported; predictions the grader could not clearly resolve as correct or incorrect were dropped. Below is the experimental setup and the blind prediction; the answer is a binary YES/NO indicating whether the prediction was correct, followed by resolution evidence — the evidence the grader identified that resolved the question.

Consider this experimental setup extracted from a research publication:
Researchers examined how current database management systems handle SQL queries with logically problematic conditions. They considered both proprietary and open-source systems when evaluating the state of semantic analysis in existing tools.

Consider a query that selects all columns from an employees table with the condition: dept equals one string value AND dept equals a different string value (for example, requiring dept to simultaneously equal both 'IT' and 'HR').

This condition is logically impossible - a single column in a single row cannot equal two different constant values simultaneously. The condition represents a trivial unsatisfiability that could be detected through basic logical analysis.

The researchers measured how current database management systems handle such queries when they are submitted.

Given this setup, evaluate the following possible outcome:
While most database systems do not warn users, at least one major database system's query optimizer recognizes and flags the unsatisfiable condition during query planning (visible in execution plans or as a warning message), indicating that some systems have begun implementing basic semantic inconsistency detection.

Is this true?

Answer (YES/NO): NO